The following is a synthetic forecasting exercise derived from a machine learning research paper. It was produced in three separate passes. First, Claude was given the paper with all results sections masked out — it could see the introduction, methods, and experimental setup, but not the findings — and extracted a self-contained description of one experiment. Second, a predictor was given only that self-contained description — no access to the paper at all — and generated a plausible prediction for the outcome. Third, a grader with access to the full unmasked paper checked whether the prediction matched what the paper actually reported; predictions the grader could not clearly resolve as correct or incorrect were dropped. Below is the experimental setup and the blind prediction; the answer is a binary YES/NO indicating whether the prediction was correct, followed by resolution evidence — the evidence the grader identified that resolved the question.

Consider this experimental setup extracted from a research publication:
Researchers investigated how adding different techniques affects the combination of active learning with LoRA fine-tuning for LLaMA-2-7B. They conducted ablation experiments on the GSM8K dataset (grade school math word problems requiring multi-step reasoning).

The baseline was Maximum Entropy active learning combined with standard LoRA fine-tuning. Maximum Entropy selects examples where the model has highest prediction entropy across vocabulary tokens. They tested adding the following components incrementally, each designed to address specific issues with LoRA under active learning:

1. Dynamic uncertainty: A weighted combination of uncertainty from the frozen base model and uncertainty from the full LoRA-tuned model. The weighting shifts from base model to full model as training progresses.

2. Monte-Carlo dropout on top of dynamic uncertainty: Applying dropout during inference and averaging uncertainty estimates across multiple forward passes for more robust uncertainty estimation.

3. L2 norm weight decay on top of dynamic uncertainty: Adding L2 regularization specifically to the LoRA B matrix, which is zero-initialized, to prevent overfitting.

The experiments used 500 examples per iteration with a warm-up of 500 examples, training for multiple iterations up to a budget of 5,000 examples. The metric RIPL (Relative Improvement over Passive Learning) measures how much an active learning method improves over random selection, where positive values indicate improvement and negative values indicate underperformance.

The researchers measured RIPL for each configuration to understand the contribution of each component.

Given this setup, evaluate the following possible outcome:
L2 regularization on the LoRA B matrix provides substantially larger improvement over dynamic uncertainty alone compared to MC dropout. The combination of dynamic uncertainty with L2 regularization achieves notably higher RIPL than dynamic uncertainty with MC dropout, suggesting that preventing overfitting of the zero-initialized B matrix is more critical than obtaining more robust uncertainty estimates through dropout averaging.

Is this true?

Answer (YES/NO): NO